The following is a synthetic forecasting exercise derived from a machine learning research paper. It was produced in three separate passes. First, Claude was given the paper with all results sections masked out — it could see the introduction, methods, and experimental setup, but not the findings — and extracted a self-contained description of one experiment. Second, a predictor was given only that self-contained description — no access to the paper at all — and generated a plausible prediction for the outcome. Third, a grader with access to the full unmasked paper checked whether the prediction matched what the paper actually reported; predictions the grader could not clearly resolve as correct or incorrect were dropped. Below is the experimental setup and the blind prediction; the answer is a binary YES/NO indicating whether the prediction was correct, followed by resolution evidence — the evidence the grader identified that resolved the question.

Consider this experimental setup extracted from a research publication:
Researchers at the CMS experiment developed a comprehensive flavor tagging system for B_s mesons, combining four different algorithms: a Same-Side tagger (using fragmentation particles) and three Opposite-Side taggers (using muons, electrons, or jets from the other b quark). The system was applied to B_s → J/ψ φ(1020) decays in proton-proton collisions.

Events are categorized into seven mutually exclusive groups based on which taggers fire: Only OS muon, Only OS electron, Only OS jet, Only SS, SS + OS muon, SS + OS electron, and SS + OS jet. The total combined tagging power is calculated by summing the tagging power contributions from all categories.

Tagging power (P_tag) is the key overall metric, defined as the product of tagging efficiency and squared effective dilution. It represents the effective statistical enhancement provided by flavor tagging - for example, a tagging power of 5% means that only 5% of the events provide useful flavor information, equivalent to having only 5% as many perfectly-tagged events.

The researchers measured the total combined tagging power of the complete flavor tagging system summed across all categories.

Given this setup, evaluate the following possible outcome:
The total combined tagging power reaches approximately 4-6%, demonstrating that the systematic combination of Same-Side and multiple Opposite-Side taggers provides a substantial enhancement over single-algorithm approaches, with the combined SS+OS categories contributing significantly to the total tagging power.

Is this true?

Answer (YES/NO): YES